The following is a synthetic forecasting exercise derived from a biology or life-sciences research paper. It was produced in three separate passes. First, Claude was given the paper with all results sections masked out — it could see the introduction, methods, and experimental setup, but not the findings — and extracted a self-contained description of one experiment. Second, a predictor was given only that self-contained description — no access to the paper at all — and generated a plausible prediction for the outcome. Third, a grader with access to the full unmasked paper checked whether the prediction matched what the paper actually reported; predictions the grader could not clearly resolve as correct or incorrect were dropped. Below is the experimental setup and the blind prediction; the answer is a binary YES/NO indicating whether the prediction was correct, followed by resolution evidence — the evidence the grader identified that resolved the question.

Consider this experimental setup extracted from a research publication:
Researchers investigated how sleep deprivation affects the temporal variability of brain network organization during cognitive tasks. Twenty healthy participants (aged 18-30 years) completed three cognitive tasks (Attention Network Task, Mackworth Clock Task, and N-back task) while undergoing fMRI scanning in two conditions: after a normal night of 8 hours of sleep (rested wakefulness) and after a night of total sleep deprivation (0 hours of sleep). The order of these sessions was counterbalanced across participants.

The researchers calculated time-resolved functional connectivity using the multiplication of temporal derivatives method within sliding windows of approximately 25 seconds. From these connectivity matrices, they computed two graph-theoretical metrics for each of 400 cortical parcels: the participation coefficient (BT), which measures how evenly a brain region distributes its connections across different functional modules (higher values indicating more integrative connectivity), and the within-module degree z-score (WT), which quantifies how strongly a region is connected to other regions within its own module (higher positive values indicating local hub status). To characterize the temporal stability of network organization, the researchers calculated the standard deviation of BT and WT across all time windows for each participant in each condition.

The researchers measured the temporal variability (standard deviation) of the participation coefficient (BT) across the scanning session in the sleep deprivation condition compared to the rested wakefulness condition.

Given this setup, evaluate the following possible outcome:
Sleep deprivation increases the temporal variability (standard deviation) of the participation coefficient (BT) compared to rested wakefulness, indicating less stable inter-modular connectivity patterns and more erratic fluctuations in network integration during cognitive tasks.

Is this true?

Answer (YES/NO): NO